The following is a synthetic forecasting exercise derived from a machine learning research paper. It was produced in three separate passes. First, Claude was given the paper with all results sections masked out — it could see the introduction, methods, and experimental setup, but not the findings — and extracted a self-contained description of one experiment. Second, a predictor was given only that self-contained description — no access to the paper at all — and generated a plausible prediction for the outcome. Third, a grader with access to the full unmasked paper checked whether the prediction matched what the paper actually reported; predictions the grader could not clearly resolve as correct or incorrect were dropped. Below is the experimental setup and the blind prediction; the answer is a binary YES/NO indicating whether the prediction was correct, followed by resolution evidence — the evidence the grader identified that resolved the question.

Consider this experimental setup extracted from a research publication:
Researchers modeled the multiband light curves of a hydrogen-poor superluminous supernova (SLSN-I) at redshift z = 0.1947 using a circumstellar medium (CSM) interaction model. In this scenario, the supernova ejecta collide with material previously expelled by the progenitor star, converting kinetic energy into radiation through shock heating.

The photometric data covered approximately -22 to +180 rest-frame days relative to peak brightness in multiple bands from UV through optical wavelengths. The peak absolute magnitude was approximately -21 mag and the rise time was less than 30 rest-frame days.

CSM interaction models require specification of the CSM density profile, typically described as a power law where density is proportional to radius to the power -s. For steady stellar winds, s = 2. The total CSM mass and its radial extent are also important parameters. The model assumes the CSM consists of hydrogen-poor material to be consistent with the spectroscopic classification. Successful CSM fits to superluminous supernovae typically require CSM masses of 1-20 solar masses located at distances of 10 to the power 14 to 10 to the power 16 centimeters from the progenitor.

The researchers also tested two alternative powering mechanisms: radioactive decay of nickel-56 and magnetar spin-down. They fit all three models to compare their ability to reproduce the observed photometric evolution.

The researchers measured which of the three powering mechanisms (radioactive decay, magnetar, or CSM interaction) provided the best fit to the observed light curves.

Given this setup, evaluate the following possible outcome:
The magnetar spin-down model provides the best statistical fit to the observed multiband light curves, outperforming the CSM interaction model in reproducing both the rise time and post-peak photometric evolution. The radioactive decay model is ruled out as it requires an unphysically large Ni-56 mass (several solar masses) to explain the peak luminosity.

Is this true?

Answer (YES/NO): YES